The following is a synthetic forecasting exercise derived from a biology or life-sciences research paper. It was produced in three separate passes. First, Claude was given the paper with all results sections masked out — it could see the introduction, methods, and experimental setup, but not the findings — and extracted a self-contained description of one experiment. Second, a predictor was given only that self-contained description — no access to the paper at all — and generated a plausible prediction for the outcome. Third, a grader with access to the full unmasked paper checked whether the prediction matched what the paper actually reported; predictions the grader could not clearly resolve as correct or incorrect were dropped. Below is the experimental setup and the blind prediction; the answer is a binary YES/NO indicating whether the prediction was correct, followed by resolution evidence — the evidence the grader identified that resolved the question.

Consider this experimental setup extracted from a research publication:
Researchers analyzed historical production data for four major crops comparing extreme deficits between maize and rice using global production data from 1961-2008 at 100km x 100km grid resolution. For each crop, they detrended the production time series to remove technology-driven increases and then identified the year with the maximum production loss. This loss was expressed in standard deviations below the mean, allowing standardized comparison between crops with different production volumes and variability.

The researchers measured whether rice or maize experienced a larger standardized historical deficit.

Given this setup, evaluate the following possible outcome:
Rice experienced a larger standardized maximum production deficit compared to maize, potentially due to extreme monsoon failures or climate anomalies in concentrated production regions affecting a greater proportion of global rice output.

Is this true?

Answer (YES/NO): YES